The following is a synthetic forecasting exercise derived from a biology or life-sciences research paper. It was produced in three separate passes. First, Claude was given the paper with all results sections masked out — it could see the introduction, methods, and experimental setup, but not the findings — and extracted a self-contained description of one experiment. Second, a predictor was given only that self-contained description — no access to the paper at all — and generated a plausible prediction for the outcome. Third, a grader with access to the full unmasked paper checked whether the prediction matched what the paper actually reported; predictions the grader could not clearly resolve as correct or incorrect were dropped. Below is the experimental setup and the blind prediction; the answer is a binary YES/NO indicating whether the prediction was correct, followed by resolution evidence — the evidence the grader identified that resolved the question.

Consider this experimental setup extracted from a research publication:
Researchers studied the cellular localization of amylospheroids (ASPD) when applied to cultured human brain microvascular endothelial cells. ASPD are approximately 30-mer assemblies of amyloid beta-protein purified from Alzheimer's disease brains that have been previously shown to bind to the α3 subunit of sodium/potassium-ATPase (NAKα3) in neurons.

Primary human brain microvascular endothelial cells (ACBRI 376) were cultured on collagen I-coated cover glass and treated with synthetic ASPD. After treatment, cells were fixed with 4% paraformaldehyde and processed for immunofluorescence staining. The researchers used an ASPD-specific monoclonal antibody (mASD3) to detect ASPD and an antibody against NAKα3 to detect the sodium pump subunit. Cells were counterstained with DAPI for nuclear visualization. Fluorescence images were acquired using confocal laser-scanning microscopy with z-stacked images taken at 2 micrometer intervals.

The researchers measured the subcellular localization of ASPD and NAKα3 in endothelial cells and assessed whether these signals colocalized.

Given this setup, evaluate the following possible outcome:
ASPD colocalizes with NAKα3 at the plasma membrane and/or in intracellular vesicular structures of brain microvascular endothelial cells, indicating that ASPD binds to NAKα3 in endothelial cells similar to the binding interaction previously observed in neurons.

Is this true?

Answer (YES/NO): YES